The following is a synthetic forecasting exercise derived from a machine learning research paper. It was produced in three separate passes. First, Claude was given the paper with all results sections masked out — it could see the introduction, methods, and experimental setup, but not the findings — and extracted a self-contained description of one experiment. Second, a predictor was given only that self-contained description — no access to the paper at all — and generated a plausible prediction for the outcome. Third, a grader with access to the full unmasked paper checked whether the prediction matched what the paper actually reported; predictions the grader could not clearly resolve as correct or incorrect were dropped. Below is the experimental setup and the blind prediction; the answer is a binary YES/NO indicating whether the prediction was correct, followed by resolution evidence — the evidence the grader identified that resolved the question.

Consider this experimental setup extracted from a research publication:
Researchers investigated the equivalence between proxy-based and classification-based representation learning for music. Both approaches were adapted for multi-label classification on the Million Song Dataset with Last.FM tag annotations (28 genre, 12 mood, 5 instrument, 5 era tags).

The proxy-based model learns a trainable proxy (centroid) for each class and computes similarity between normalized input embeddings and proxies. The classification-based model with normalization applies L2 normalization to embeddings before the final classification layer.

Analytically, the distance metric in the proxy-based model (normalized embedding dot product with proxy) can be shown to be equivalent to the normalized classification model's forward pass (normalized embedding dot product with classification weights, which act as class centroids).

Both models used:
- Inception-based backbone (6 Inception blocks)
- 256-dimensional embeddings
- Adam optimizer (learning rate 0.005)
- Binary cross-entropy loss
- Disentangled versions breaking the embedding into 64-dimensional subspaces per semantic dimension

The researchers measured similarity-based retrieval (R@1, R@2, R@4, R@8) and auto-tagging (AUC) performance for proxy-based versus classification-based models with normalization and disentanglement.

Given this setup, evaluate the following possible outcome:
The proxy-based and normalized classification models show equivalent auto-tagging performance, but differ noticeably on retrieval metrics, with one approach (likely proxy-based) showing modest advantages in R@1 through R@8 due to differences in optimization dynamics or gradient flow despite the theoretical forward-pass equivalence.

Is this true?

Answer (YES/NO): NO